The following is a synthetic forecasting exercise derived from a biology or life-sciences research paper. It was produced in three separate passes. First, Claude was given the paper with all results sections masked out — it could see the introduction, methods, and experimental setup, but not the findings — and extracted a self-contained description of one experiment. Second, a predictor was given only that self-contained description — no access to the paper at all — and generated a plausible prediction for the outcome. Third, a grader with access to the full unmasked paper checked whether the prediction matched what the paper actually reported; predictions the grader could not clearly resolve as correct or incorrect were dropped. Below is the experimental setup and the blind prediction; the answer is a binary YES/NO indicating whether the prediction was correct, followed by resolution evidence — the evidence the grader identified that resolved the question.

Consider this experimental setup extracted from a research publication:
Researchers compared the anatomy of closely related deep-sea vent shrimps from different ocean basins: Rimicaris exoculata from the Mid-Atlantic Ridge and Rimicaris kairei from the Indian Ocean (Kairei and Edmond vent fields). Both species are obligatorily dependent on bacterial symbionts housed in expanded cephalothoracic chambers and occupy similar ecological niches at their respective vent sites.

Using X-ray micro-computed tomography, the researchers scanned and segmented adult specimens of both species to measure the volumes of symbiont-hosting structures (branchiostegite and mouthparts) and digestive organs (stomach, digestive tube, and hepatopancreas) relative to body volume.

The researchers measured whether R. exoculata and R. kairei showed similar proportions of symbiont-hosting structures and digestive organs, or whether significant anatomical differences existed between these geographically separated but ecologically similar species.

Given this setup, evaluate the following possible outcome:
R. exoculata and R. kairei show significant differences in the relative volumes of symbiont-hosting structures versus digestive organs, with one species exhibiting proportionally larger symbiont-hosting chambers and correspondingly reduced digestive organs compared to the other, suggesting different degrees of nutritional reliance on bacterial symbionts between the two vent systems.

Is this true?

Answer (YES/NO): NO